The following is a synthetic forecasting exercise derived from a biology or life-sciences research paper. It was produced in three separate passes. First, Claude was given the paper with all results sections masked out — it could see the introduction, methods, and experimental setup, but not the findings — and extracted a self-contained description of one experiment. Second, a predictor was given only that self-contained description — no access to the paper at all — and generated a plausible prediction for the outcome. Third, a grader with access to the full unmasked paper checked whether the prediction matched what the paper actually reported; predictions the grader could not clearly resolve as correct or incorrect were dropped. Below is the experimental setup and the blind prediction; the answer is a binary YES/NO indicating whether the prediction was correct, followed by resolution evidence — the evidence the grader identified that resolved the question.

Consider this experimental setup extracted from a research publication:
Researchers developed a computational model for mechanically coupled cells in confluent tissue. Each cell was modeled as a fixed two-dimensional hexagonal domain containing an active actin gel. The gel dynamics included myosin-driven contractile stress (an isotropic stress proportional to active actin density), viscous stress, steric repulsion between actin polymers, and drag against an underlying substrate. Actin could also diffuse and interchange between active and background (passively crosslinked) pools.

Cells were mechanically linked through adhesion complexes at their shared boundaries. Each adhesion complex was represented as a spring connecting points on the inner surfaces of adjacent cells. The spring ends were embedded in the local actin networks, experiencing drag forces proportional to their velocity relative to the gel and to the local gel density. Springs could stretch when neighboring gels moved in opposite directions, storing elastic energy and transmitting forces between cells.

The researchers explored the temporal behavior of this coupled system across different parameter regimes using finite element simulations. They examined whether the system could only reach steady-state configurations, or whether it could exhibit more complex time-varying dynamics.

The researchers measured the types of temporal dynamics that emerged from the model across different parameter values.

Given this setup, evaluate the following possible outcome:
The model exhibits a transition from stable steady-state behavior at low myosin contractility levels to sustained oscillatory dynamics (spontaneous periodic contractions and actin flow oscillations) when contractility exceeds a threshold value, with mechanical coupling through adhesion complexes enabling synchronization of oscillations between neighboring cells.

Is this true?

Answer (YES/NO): NO